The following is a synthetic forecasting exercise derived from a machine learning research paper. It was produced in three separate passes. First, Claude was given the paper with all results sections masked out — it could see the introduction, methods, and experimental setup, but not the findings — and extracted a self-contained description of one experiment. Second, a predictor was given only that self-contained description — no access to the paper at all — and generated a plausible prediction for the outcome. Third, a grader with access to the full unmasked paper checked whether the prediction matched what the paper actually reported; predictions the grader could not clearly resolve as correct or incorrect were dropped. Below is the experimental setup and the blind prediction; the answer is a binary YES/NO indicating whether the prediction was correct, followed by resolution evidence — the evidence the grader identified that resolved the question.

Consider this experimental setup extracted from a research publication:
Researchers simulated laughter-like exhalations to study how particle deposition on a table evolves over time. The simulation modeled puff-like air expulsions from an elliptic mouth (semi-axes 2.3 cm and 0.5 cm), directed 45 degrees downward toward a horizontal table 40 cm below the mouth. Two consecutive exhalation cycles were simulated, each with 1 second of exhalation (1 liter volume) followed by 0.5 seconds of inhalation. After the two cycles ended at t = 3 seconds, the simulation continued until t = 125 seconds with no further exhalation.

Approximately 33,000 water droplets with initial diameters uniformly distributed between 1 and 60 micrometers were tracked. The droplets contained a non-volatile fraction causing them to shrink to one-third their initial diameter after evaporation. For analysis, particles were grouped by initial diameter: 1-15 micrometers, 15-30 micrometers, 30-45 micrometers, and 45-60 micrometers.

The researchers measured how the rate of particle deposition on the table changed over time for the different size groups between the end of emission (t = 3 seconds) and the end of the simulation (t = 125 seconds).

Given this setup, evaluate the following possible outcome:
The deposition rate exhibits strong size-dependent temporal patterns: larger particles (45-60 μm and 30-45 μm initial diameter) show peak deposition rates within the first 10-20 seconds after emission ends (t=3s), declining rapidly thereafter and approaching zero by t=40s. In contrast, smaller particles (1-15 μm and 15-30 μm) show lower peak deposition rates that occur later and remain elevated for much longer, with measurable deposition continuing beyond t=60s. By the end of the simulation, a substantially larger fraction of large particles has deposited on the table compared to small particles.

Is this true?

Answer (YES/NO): NO